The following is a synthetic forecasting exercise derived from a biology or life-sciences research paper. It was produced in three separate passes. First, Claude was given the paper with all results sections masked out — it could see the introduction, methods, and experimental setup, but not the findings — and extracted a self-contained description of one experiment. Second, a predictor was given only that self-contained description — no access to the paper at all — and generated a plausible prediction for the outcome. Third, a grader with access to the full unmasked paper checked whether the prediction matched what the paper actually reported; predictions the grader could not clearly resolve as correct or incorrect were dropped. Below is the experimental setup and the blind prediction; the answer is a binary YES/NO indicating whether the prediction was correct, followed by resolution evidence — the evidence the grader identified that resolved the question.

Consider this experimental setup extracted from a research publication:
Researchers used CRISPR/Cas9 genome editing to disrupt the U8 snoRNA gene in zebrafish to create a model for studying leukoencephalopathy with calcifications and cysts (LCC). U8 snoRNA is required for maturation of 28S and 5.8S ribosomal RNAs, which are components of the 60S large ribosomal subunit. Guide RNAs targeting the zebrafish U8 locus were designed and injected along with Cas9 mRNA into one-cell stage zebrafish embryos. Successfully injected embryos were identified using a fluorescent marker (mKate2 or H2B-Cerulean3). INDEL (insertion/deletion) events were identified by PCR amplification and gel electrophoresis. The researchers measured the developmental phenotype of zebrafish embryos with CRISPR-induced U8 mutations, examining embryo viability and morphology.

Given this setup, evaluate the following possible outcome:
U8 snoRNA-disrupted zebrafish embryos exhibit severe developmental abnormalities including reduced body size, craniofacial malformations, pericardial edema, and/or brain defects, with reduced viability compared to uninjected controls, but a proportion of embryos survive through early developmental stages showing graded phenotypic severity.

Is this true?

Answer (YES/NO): NO